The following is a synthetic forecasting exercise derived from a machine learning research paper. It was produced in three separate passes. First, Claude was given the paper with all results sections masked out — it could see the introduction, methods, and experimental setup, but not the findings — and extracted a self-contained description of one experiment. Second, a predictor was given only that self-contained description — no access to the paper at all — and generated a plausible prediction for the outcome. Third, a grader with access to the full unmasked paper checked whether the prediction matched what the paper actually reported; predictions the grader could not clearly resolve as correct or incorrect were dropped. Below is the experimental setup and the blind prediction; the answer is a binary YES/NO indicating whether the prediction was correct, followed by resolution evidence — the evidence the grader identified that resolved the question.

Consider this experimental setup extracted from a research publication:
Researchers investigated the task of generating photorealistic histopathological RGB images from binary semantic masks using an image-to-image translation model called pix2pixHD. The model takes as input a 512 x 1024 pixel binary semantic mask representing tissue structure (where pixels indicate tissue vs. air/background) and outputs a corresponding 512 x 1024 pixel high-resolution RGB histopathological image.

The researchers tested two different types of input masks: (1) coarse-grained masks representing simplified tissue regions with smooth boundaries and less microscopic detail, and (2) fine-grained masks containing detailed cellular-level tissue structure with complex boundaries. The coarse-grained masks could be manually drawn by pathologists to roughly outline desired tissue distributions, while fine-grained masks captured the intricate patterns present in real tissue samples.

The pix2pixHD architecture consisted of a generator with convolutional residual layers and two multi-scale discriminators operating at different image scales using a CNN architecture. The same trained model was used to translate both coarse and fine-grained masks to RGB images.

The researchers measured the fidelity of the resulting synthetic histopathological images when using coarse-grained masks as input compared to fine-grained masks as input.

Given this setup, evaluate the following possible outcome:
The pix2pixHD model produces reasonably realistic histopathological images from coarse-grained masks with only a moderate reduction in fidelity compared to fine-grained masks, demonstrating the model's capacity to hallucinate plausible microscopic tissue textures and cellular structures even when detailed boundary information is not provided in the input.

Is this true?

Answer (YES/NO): NO